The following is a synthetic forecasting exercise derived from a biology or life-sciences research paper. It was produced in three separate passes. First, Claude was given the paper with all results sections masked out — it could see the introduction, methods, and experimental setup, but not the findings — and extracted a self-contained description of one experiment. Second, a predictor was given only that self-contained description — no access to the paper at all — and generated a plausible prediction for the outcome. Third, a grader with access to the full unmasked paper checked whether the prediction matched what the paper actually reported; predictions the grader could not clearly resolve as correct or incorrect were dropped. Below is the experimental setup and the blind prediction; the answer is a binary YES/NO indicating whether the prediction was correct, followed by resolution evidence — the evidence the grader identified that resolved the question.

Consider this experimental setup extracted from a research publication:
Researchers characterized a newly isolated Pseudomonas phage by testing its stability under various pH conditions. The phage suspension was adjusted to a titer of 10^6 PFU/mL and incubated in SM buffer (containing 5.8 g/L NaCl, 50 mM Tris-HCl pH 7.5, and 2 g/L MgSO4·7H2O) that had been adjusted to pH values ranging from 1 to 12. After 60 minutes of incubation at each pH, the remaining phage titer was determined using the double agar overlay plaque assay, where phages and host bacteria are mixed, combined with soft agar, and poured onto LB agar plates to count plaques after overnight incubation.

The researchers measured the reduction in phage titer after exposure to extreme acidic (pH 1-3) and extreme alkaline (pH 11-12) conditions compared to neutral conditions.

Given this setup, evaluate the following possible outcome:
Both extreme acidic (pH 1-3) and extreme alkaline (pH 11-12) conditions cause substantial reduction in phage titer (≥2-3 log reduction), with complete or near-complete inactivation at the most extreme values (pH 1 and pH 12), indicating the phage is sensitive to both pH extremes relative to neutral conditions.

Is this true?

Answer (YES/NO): NO